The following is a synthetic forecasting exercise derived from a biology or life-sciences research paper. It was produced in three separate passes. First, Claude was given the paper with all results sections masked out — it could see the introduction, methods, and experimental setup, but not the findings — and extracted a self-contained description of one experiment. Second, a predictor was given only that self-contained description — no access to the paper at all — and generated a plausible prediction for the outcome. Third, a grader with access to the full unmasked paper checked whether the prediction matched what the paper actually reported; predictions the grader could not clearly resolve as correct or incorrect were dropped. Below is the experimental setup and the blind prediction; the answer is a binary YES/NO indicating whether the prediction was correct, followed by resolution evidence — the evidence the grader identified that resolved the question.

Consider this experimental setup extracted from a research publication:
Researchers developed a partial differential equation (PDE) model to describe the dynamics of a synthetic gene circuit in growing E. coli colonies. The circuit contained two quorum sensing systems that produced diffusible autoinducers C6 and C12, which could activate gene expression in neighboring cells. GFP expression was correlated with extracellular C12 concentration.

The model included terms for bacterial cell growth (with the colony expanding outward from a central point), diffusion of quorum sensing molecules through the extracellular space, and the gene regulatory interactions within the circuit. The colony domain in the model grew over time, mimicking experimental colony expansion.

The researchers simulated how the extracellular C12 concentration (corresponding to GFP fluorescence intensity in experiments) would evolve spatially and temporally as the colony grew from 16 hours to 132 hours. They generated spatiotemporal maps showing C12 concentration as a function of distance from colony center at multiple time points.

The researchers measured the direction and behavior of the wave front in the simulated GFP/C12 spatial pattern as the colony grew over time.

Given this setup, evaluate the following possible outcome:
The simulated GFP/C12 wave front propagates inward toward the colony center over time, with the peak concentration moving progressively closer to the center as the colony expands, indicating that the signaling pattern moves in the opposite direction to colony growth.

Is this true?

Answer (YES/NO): NO